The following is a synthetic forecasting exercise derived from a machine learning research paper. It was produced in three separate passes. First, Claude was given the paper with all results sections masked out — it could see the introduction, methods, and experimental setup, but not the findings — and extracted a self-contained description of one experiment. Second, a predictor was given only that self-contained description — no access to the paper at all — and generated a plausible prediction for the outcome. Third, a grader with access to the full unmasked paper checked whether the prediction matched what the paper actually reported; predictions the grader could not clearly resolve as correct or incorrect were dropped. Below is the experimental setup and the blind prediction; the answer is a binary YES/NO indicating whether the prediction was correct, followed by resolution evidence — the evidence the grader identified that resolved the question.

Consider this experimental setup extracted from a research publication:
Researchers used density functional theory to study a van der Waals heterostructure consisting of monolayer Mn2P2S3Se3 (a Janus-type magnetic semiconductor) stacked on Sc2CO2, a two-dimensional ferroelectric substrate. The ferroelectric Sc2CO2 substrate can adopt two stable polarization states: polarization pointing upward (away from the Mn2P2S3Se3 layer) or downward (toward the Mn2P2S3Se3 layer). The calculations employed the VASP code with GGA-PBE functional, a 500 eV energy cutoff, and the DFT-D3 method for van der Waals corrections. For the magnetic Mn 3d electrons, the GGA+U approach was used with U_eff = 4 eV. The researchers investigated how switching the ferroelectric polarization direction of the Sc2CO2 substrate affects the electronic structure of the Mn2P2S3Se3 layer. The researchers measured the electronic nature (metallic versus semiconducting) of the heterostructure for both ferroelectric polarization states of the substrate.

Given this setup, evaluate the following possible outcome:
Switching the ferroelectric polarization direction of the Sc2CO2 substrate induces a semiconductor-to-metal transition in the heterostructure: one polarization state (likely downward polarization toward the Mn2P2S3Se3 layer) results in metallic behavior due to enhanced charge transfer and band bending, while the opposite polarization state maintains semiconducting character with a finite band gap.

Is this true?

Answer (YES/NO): NO